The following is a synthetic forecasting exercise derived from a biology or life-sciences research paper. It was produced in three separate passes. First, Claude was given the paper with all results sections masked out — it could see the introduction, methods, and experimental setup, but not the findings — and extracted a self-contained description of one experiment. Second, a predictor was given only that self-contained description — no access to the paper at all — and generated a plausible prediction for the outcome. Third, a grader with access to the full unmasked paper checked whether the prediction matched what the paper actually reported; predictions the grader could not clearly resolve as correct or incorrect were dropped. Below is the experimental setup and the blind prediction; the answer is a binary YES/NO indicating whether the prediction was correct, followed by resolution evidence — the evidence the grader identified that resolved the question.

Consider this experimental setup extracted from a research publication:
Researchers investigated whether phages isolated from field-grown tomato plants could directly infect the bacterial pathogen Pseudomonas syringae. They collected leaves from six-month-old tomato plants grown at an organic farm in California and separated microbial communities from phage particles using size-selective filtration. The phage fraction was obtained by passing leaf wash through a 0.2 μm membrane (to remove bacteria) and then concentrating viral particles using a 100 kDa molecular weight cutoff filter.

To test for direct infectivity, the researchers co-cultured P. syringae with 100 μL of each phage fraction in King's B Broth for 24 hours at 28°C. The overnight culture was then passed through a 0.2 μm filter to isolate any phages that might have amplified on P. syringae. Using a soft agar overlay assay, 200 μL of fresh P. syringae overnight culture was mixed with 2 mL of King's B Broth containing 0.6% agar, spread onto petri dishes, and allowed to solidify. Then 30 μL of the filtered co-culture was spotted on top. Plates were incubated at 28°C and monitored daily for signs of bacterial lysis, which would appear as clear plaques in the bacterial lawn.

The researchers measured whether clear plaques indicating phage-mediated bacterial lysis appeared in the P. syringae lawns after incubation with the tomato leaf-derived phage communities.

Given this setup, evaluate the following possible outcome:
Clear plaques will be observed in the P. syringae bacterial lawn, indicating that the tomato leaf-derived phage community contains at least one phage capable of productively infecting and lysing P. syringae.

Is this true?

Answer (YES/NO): YES